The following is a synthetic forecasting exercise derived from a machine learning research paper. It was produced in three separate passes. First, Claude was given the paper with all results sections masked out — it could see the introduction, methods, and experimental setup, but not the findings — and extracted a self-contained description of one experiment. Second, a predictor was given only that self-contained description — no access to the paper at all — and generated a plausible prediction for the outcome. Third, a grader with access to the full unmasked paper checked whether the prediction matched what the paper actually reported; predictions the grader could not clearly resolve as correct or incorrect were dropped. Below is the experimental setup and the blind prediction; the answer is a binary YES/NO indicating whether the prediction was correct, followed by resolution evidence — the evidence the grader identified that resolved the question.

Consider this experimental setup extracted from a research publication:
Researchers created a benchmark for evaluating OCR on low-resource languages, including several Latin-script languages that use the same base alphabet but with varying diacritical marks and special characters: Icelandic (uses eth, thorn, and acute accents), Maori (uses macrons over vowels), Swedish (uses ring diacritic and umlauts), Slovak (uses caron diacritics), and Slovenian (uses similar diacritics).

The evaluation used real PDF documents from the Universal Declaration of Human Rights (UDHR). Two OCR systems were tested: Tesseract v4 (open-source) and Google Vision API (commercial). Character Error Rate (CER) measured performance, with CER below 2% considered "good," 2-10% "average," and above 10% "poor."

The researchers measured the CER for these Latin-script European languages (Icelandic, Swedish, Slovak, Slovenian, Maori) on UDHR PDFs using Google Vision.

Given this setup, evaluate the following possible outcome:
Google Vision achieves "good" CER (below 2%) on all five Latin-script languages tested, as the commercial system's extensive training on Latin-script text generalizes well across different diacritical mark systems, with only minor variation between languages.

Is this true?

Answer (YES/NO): NO